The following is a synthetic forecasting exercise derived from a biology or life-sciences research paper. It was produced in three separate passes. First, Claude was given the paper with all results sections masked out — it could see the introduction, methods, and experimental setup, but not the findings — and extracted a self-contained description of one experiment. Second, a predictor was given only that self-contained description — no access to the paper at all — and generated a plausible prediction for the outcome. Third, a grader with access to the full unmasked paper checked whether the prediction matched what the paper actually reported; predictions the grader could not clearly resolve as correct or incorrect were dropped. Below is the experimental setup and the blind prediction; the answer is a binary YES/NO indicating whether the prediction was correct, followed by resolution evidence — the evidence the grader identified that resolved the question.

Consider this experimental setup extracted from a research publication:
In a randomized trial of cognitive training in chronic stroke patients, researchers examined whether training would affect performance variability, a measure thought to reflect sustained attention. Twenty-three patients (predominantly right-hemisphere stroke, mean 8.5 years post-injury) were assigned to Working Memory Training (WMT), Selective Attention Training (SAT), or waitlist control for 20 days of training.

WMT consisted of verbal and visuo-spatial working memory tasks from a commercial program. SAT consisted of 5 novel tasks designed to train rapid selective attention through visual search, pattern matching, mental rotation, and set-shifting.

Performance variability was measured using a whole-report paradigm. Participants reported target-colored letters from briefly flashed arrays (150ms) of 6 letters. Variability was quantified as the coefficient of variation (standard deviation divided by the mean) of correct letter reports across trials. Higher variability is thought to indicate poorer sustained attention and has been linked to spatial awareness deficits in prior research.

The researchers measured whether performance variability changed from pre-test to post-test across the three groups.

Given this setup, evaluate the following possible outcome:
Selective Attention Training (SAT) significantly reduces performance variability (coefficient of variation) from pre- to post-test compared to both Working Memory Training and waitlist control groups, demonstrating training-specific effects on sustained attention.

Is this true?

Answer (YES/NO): NO